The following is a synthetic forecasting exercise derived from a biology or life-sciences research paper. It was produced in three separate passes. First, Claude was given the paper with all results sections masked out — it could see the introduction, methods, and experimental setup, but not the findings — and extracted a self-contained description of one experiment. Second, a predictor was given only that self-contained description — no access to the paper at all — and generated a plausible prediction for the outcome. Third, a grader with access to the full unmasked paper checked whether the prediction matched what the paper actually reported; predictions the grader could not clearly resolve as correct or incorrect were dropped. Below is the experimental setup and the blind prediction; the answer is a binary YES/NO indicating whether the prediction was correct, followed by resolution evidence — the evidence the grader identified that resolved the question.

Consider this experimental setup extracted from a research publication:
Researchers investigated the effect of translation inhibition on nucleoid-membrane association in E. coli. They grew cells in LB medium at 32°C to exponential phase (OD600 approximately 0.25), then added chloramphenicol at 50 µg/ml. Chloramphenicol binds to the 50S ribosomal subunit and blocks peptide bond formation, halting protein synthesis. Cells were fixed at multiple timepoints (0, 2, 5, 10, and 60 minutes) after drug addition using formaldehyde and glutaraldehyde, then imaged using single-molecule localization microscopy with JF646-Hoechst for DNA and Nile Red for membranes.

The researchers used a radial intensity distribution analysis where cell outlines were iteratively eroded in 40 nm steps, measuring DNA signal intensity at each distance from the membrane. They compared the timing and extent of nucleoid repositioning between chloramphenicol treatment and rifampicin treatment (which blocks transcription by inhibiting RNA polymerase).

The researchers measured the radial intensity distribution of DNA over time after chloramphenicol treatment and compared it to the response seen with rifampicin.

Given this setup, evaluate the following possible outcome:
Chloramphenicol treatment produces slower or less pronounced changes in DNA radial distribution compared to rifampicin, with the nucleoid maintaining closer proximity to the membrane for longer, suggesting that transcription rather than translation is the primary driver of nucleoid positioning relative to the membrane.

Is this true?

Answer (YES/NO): NO